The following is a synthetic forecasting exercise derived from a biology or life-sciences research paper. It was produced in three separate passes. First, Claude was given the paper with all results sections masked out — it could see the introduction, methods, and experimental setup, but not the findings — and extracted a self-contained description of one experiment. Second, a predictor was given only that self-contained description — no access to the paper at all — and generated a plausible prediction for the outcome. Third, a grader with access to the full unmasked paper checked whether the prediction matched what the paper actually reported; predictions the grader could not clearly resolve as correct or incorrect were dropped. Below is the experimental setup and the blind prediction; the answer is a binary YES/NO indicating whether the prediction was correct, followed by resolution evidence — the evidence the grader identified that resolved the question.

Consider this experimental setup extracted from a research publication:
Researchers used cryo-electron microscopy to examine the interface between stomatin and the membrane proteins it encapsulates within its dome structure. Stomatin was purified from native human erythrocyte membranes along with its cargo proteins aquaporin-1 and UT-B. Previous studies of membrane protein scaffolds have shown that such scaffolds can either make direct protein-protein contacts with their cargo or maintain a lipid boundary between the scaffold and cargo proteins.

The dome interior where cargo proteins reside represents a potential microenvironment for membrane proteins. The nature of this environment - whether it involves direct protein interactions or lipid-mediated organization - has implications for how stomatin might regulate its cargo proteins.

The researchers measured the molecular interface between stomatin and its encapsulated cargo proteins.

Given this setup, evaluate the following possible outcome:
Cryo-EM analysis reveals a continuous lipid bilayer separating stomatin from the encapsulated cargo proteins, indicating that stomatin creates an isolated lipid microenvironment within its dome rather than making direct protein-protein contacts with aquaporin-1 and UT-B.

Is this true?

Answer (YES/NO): NO